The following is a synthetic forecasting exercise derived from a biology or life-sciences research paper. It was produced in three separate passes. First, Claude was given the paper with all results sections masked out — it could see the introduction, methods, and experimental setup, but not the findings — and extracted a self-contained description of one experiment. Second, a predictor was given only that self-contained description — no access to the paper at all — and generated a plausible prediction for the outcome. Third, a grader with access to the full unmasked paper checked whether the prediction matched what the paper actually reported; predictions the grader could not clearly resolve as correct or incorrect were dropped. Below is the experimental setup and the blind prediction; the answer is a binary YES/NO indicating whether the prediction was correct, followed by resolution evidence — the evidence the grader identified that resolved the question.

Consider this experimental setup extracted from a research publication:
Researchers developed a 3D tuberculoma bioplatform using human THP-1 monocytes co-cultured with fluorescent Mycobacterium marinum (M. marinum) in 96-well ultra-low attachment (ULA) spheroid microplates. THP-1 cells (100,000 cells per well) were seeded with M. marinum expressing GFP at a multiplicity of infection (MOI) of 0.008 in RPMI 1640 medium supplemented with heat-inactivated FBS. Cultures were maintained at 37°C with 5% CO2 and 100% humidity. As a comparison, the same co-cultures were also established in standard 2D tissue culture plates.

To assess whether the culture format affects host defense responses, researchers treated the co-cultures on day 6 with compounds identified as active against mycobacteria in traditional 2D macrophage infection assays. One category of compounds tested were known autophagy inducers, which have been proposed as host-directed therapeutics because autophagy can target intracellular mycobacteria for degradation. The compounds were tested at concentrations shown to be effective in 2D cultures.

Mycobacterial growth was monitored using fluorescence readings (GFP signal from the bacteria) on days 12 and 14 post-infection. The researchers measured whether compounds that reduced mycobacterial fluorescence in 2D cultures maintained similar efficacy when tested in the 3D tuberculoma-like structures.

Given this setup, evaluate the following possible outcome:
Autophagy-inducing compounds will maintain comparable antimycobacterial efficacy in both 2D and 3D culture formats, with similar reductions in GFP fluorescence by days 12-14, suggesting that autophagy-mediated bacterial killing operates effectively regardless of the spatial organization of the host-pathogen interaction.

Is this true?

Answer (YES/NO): NO